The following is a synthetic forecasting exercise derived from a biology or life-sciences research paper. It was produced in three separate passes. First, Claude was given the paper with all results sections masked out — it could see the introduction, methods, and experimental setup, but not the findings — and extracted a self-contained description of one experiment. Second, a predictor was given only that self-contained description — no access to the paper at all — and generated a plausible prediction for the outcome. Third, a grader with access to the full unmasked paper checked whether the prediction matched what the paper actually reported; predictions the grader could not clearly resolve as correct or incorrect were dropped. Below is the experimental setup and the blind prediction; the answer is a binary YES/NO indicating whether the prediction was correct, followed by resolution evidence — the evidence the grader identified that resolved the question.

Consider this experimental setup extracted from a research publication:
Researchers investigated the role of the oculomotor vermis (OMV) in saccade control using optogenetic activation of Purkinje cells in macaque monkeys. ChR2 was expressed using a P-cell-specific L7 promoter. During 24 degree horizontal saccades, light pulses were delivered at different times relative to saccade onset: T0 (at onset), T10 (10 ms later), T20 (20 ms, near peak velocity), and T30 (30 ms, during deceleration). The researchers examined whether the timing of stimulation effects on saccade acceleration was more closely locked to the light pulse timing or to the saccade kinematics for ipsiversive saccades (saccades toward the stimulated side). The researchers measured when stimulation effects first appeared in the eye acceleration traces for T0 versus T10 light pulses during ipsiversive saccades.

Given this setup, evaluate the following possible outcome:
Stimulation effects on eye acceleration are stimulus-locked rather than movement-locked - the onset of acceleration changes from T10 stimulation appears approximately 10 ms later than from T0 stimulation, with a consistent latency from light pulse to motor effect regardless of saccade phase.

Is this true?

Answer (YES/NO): NO